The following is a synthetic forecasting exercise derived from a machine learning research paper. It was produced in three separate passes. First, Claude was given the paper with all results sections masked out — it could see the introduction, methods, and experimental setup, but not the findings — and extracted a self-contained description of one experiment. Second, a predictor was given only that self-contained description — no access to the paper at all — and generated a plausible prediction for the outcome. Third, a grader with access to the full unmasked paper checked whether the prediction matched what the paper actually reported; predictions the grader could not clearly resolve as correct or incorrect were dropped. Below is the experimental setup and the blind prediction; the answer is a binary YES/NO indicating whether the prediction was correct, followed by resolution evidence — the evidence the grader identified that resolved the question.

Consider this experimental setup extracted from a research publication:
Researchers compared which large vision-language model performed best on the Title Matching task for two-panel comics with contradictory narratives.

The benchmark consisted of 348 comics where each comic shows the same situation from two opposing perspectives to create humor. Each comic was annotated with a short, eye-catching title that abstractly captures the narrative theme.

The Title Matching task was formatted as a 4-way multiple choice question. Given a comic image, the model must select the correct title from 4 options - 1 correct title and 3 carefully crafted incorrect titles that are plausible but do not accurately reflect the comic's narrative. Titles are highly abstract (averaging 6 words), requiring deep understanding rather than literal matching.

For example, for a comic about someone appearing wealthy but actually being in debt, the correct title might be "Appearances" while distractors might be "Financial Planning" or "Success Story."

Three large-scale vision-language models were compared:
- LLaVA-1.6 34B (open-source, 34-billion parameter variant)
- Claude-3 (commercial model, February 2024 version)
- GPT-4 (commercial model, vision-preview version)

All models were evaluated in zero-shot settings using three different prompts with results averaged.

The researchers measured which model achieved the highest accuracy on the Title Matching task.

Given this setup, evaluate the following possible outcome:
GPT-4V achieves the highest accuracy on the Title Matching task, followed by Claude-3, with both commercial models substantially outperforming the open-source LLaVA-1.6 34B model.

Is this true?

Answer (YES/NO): NO